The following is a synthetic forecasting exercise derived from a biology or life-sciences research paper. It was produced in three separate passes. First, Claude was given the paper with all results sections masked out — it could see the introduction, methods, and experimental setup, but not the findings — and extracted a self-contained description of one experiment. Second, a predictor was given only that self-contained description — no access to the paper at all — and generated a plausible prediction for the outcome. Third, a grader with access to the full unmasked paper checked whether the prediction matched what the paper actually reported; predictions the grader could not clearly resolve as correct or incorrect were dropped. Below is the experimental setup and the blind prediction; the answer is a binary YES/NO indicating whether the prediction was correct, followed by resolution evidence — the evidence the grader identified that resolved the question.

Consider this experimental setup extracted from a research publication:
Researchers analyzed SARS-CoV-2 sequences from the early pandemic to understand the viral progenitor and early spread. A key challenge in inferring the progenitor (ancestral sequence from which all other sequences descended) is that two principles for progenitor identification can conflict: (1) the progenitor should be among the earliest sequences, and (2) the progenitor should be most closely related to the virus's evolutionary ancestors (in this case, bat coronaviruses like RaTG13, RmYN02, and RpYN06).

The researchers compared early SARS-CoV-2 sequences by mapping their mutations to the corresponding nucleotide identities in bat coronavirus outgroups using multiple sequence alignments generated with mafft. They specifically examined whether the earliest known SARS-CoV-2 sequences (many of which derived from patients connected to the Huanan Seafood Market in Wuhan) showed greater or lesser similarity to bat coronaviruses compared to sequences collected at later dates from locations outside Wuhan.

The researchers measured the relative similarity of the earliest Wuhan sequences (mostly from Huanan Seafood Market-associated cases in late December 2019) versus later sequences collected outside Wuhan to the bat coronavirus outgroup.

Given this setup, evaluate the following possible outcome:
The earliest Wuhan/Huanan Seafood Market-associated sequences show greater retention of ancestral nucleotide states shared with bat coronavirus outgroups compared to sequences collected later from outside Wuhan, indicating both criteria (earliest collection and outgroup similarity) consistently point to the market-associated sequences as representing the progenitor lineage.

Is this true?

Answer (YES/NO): NO